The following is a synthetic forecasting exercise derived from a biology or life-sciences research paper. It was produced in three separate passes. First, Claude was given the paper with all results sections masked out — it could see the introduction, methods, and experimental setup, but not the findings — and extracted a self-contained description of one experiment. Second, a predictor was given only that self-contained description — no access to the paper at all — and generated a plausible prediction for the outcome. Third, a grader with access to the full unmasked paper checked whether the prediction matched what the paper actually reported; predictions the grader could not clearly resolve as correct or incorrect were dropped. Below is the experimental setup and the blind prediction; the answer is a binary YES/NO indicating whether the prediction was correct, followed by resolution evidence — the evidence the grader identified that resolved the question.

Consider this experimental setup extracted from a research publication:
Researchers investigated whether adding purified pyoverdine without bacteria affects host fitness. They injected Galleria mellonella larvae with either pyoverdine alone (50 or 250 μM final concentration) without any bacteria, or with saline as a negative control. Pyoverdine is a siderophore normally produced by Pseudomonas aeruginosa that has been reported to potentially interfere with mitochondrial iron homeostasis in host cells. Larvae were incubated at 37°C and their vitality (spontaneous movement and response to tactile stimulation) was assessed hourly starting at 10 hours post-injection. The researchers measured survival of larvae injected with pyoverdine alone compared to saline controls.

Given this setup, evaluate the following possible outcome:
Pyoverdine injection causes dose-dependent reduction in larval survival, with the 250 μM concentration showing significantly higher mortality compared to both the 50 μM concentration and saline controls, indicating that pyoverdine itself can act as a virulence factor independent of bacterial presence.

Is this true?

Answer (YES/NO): NO